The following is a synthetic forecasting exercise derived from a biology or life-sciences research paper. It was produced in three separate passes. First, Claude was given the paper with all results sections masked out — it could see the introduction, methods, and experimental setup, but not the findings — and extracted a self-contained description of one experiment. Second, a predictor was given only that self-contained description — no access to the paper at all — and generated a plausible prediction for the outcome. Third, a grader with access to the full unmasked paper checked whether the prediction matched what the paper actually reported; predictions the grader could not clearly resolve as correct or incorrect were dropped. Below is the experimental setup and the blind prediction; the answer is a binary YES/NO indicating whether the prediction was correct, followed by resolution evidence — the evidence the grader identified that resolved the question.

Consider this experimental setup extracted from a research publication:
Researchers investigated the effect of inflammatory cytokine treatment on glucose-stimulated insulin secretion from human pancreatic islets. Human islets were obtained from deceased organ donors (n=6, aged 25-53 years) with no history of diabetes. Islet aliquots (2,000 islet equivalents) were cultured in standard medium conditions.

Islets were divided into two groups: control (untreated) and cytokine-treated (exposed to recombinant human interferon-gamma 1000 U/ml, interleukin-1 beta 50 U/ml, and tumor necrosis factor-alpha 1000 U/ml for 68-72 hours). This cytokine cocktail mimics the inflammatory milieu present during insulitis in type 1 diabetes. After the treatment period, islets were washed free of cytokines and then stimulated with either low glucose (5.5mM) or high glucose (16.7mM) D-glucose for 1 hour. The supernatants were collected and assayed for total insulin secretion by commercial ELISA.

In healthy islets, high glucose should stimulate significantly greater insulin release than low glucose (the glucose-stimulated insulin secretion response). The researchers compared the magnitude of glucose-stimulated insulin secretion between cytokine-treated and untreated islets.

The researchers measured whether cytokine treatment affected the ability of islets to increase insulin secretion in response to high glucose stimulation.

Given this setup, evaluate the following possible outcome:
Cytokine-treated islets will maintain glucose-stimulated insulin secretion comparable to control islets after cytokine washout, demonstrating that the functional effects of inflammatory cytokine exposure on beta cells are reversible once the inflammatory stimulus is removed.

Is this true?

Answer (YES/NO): NO